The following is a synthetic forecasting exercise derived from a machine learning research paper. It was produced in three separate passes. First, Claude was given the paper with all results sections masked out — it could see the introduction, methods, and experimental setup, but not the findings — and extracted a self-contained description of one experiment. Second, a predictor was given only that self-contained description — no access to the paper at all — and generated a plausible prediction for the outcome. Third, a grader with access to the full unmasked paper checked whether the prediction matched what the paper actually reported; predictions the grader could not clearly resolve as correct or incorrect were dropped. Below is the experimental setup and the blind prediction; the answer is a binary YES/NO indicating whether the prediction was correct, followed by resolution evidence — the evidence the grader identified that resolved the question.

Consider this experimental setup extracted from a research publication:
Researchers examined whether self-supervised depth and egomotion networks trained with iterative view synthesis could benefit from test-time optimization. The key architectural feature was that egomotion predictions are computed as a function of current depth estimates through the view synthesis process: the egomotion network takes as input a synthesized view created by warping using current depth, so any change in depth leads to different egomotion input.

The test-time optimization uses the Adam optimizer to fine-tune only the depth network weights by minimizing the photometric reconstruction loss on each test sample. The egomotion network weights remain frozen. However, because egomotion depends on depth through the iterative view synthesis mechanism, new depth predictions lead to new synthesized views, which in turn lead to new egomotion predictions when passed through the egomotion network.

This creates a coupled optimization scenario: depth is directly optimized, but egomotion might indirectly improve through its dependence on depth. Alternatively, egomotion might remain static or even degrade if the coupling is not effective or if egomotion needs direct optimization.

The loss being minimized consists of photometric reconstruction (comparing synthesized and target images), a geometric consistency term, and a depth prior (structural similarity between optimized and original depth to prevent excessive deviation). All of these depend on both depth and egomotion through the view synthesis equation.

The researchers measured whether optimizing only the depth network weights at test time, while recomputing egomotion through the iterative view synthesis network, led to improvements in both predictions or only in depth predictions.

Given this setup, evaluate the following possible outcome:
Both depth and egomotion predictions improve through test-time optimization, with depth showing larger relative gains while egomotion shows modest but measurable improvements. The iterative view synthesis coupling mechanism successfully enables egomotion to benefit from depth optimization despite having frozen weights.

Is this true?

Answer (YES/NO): NO